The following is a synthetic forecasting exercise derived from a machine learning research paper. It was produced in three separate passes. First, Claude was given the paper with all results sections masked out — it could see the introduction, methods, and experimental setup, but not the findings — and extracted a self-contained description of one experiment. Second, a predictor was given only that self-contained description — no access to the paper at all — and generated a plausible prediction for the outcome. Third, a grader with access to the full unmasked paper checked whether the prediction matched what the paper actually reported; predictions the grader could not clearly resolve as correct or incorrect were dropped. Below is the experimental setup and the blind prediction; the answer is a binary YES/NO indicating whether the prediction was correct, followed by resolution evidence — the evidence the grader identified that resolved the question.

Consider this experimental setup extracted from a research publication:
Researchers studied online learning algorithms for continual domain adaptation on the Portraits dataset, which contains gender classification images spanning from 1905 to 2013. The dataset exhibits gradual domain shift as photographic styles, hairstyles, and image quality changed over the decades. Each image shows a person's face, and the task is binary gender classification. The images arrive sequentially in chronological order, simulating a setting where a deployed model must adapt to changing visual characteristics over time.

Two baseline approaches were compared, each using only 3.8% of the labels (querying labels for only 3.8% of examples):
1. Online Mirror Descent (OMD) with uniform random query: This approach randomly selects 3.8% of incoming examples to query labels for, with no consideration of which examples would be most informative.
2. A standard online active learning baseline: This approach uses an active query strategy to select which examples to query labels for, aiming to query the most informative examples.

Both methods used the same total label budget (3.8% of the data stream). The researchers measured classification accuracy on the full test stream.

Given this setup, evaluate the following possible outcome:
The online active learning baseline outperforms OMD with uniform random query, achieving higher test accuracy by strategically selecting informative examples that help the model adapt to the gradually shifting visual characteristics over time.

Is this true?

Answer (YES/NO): NO